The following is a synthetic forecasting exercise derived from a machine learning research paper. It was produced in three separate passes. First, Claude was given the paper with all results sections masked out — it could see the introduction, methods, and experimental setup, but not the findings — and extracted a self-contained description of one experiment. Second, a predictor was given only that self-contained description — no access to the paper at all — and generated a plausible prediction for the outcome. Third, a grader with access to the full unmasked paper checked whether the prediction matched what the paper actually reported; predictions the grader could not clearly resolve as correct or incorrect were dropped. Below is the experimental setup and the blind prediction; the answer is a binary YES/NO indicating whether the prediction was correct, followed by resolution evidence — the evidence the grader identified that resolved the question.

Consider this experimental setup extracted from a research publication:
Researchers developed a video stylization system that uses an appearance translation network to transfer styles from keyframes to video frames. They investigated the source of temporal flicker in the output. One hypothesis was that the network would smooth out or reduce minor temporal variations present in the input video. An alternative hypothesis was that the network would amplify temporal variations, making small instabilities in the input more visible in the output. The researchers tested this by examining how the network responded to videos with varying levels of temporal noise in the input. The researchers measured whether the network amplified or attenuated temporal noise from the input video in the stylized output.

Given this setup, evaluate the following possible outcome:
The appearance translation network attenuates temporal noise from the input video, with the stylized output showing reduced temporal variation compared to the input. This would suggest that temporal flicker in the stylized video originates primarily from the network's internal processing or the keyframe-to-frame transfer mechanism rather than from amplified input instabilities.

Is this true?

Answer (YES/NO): NO